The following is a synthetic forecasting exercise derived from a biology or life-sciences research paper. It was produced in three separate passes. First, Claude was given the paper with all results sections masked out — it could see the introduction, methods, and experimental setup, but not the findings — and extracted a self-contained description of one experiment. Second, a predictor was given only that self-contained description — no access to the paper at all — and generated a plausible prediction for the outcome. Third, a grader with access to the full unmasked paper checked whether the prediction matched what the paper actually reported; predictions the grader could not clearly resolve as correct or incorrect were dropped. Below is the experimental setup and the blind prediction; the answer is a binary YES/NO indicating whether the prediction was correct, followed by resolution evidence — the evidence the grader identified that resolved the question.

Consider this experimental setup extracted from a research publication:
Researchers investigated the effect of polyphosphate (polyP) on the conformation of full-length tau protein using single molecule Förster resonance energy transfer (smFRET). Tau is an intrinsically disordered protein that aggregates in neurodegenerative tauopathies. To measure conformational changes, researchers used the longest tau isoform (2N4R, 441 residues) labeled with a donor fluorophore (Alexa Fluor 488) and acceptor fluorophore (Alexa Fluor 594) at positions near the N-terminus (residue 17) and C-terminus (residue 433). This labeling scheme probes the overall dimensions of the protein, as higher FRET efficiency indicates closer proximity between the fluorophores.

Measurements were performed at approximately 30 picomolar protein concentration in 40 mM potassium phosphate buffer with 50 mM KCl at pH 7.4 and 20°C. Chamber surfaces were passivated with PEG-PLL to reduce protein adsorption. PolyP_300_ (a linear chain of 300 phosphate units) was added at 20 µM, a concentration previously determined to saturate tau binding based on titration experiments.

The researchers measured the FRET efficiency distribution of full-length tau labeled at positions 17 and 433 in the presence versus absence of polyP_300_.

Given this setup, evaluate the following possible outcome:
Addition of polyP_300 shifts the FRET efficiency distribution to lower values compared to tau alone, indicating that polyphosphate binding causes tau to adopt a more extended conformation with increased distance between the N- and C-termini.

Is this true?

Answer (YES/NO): YES